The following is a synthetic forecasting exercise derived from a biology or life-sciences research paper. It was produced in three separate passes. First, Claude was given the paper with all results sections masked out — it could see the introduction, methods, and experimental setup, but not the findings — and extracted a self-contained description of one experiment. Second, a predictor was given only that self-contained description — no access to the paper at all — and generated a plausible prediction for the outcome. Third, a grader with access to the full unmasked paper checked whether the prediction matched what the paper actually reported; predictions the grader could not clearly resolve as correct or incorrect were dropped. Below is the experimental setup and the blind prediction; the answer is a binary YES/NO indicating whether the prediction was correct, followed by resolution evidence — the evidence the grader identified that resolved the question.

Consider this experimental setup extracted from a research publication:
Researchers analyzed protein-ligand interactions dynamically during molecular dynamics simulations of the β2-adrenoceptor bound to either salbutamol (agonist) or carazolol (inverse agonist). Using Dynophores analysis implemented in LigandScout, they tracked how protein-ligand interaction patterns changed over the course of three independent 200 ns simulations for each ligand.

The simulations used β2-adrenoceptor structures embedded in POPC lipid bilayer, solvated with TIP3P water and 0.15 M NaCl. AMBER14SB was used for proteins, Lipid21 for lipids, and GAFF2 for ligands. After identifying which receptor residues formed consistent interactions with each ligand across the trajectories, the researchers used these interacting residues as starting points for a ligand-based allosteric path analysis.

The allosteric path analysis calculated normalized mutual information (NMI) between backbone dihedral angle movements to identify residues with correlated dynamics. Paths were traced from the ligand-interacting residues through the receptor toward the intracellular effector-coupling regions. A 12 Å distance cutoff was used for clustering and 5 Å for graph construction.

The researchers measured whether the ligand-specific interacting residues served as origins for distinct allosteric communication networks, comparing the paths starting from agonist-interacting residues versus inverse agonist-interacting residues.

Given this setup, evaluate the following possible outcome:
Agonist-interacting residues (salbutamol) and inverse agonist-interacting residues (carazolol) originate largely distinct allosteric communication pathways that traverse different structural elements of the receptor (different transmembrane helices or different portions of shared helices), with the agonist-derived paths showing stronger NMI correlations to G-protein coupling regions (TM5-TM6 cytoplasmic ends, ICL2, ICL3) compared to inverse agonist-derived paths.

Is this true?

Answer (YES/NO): YES